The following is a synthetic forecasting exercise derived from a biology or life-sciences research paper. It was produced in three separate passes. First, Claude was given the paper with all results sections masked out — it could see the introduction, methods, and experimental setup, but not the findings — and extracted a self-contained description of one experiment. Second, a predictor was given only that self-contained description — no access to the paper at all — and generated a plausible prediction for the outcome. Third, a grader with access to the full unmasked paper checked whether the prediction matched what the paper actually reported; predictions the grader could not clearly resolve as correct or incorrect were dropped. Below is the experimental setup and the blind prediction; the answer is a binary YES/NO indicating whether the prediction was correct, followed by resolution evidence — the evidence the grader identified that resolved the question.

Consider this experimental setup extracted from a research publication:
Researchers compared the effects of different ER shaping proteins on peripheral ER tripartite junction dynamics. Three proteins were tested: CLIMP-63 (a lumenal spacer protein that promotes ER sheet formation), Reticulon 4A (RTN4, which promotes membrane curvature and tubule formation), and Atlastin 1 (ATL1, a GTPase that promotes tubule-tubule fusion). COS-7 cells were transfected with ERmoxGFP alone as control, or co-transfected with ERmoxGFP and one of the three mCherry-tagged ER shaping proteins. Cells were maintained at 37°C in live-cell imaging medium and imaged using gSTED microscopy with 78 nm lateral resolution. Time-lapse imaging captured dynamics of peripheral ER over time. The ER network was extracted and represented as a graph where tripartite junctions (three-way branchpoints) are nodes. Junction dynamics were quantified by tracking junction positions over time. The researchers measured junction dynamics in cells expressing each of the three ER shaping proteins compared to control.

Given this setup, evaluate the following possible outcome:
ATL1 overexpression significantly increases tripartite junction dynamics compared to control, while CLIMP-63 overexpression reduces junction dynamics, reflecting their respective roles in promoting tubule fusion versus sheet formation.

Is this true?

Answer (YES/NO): NO